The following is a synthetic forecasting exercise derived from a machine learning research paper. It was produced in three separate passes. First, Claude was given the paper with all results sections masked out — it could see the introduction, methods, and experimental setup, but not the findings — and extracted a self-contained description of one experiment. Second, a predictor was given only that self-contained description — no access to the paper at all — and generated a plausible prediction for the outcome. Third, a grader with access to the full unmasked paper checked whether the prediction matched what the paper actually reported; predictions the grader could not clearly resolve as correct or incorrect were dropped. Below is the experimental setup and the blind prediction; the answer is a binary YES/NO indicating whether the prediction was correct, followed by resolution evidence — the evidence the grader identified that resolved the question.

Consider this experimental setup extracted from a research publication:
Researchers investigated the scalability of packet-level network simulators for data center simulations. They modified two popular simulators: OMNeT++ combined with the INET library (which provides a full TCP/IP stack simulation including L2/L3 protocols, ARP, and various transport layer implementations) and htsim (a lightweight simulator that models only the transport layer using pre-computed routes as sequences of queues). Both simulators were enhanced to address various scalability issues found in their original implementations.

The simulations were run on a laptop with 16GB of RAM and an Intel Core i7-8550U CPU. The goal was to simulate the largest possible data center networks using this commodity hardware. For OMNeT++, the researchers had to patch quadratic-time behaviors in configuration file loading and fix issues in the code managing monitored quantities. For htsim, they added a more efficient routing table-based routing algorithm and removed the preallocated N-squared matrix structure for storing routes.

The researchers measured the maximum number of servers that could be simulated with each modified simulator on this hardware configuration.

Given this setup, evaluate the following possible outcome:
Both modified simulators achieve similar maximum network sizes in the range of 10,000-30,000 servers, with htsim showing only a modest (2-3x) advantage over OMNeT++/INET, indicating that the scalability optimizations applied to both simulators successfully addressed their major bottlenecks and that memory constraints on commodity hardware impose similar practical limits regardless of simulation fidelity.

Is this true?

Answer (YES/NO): NO